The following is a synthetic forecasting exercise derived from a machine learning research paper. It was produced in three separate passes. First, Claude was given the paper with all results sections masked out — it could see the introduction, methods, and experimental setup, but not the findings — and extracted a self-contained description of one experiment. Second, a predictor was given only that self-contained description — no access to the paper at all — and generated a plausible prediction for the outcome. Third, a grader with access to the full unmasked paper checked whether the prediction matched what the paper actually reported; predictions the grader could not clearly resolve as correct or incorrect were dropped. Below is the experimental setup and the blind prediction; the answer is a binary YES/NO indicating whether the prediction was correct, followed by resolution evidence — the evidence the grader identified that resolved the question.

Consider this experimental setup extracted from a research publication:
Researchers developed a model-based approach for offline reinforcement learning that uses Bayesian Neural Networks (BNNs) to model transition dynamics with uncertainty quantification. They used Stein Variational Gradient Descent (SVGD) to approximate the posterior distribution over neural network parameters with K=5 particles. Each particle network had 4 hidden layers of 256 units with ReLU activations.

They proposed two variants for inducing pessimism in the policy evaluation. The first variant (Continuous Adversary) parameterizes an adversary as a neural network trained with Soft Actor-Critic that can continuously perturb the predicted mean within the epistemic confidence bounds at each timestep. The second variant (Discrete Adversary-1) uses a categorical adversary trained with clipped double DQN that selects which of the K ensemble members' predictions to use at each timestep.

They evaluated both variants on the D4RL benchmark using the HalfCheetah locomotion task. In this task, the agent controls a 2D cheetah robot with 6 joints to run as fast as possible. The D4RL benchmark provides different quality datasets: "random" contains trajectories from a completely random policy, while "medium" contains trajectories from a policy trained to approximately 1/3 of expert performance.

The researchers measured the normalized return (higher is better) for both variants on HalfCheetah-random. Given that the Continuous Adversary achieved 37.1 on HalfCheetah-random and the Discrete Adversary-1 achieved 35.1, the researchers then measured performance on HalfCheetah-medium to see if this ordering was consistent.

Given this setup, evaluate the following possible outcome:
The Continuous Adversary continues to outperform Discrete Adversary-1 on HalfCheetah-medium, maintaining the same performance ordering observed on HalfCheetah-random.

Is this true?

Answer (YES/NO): NO